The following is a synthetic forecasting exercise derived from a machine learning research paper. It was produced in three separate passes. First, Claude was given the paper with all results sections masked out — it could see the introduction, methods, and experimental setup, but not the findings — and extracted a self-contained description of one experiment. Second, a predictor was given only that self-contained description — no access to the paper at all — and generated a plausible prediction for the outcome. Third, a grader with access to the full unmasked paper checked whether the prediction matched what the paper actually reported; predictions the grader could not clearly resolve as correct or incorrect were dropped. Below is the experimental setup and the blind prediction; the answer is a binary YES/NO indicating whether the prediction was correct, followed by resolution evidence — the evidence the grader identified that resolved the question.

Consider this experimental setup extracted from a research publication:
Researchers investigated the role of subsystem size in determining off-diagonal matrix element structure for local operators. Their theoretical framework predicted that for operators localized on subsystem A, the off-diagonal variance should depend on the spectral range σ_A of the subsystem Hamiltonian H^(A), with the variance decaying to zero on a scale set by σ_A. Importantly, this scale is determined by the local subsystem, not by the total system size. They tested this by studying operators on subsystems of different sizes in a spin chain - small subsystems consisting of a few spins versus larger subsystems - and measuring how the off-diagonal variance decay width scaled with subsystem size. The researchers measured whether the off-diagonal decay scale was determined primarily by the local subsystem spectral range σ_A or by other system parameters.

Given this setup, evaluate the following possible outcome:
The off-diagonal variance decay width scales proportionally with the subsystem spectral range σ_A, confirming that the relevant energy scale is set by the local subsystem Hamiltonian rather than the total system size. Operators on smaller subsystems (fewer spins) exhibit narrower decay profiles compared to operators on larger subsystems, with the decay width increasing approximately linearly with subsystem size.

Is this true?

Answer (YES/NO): YES